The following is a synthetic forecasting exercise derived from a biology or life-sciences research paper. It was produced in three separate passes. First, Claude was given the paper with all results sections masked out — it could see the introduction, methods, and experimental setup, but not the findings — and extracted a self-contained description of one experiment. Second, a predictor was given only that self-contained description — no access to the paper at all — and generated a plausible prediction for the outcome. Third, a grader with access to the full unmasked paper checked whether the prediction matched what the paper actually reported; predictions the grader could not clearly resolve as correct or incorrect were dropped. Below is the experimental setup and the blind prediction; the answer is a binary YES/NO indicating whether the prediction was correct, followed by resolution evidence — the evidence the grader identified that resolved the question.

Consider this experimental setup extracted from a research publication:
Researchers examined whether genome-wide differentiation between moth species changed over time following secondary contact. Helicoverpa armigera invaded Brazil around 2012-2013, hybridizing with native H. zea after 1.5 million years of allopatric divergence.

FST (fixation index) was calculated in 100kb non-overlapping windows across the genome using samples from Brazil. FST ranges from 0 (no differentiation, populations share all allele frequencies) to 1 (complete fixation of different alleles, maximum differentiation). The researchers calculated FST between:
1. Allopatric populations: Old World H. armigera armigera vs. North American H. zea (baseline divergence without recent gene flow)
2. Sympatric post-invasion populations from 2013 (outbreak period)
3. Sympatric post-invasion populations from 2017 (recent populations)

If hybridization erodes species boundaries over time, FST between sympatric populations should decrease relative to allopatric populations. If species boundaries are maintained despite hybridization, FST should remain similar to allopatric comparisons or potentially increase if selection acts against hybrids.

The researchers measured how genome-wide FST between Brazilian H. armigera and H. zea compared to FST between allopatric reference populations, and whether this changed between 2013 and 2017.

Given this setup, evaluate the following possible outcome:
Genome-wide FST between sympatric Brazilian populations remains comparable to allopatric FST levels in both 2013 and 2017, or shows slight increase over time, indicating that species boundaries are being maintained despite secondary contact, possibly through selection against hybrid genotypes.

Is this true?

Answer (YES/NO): YES